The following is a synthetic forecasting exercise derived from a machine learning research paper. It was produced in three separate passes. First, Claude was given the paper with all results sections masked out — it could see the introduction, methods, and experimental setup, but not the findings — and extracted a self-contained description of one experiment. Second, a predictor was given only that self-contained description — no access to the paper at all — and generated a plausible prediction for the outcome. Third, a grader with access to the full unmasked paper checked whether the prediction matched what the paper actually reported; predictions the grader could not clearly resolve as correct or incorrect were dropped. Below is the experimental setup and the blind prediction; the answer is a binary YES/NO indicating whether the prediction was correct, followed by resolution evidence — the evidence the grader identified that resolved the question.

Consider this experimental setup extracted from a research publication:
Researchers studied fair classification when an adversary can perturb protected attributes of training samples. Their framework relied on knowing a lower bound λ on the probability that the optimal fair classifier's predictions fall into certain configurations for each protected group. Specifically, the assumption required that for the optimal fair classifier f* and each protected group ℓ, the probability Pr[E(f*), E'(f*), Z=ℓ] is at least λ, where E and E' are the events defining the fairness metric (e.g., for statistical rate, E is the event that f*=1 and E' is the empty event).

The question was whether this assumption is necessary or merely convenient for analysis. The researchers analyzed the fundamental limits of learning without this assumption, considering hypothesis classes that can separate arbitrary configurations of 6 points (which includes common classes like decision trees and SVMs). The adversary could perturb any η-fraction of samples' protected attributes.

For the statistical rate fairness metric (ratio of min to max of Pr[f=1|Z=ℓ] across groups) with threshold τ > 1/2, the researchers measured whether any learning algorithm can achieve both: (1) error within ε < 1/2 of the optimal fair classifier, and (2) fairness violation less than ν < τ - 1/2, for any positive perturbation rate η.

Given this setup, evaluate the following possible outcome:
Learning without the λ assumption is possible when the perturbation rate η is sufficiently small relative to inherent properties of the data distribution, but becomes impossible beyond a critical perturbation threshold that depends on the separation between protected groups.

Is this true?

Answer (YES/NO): NO